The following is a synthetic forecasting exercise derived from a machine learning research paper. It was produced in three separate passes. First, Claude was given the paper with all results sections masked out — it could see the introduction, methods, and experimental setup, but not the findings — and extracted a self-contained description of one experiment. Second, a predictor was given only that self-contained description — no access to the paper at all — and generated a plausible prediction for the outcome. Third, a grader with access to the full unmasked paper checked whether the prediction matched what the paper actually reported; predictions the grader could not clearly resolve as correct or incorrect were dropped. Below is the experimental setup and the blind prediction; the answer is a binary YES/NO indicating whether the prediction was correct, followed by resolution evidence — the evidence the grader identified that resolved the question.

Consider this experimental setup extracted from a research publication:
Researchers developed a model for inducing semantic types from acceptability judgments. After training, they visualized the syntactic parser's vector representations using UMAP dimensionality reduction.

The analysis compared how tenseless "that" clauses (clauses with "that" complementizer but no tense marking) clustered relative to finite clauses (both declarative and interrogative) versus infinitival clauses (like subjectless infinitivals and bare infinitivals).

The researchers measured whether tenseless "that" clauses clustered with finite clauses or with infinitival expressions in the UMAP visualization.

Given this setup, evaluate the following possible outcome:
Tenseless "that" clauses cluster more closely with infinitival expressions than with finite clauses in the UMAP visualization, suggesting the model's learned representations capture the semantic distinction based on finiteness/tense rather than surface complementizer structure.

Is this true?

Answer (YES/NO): NO